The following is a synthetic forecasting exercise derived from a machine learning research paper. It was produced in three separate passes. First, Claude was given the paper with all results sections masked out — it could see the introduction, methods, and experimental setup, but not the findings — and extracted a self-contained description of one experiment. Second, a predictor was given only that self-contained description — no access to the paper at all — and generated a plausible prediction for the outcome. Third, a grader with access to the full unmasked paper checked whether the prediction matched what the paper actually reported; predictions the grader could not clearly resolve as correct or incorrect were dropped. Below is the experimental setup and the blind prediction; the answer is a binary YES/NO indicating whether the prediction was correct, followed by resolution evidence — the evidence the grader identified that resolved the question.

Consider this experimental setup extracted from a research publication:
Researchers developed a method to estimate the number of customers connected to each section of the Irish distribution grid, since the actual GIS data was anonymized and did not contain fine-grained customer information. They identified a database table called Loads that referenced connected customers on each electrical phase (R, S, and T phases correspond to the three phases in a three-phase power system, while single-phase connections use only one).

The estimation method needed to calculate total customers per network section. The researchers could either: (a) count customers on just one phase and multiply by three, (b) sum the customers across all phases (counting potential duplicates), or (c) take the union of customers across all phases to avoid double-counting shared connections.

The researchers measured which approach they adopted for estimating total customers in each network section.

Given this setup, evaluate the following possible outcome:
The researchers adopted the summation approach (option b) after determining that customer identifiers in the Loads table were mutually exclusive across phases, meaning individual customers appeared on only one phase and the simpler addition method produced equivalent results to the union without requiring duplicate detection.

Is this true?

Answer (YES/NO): NO